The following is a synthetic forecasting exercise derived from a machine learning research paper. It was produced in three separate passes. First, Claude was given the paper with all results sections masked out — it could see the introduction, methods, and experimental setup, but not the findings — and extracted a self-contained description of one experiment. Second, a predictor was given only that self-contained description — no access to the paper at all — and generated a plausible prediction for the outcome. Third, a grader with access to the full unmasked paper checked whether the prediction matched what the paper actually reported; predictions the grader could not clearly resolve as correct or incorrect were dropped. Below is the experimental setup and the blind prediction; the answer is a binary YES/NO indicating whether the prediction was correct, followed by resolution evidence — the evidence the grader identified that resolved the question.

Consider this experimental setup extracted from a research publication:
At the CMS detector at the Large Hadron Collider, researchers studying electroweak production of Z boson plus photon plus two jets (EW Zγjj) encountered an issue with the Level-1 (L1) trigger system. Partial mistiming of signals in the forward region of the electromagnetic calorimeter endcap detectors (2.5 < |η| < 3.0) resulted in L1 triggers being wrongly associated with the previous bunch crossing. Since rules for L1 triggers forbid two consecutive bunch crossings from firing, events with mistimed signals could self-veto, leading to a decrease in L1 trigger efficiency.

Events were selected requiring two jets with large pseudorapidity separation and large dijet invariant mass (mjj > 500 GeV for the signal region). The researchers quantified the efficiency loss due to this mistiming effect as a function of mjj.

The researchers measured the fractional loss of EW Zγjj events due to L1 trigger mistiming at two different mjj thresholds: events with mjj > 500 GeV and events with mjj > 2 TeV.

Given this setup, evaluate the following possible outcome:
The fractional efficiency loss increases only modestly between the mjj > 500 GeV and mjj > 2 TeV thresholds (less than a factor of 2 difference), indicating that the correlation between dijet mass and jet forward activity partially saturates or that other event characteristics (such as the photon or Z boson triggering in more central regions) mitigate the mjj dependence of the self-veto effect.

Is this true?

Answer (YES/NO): YES